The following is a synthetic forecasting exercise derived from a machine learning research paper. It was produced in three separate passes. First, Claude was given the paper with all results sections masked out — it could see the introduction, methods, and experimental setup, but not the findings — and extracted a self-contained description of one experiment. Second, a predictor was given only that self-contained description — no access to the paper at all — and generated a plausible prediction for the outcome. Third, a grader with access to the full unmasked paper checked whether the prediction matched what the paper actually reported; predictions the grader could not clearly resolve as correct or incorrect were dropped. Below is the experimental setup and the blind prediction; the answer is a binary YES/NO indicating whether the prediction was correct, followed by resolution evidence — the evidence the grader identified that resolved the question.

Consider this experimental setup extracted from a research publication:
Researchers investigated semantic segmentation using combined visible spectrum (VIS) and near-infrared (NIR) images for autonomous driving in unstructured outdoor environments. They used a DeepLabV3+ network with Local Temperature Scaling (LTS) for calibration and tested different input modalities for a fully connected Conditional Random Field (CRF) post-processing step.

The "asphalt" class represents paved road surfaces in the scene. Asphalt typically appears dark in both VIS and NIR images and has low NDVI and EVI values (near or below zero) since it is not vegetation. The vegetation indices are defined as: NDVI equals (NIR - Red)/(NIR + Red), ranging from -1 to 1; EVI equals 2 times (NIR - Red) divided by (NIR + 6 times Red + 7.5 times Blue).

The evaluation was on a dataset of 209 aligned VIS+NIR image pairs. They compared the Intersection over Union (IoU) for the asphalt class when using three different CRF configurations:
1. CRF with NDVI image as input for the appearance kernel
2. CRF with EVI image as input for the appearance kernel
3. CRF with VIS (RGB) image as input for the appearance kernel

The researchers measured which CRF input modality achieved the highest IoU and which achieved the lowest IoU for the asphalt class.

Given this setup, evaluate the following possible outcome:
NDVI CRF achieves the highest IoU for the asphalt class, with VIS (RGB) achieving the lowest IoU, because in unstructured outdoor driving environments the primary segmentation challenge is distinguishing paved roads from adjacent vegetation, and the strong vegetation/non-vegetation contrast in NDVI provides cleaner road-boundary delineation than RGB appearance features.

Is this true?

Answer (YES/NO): YES